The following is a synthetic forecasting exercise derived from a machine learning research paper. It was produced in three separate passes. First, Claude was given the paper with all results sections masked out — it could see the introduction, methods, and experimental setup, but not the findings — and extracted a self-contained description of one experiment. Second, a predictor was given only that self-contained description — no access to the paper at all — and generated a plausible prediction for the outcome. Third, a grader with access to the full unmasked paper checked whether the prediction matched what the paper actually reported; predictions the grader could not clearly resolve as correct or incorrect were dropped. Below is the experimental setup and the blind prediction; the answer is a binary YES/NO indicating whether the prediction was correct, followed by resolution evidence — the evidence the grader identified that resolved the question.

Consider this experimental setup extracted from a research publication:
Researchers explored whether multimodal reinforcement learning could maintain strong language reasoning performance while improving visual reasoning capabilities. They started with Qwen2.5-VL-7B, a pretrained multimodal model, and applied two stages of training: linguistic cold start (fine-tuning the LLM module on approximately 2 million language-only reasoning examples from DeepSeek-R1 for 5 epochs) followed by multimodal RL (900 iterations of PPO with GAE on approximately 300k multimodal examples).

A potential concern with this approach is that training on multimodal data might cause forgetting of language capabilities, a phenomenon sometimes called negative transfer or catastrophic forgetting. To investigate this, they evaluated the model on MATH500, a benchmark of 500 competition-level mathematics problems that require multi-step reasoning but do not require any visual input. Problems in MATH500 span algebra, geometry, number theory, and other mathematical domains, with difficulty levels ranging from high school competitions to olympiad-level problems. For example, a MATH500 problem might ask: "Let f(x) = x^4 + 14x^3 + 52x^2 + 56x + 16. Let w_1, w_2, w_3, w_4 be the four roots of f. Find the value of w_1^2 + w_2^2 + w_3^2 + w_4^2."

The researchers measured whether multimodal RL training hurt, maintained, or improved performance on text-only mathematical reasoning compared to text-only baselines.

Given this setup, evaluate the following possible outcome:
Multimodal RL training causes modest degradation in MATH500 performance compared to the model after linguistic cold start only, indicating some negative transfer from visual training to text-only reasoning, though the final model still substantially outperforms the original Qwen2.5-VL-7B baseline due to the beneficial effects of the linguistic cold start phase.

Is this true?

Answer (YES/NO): NO